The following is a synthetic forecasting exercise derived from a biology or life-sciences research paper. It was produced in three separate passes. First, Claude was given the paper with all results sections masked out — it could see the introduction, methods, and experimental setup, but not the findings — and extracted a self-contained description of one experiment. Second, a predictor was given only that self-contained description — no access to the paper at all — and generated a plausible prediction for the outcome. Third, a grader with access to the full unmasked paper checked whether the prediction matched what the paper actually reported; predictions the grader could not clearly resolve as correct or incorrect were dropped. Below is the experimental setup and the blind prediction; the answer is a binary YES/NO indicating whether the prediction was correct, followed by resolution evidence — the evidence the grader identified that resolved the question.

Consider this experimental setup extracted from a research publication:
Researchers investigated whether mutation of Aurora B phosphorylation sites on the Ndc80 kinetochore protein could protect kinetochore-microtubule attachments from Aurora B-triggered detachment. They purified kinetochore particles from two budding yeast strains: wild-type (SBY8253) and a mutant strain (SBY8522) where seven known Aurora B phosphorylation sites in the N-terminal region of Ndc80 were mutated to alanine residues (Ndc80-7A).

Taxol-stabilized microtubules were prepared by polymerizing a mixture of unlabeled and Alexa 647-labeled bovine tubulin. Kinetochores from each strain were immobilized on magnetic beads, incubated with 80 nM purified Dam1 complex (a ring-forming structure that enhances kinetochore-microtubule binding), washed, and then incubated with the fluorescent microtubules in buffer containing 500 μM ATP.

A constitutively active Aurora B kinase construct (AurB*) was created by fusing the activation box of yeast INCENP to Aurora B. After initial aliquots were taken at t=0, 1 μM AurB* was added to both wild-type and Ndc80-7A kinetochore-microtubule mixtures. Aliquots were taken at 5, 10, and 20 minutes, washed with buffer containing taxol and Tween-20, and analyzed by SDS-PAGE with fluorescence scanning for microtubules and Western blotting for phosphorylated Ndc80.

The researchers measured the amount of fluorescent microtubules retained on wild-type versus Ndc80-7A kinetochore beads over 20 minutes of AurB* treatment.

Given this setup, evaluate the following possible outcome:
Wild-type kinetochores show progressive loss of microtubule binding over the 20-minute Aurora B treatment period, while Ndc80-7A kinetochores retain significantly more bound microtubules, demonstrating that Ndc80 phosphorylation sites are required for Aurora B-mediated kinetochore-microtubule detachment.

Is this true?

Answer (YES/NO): NO